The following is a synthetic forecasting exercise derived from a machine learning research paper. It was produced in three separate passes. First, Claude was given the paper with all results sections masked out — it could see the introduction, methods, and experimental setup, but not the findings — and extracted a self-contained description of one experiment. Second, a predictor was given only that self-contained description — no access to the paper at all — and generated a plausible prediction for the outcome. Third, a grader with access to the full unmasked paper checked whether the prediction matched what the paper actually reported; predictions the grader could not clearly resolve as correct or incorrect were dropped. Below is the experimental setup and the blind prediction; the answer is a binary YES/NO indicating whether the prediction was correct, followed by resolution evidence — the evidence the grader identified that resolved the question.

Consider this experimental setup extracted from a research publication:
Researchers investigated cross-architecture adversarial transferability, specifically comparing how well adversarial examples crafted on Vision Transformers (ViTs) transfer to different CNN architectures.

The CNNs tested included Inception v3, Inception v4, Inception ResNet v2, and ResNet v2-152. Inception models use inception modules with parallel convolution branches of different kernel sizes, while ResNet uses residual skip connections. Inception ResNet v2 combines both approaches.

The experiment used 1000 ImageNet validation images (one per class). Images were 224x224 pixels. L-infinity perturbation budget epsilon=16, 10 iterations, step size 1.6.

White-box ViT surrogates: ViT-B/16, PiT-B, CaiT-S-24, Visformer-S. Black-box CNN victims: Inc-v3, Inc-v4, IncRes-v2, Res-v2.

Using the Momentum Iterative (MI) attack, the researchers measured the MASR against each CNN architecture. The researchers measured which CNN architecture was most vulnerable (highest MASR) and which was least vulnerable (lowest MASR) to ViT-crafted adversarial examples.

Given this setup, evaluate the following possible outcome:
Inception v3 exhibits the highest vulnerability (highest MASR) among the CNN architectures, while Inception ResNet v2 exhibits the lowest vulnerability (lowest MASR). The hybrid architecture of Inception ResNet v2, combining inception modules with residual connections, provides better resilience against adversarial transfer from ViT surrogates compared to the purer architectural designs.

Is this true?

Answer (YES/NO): YES